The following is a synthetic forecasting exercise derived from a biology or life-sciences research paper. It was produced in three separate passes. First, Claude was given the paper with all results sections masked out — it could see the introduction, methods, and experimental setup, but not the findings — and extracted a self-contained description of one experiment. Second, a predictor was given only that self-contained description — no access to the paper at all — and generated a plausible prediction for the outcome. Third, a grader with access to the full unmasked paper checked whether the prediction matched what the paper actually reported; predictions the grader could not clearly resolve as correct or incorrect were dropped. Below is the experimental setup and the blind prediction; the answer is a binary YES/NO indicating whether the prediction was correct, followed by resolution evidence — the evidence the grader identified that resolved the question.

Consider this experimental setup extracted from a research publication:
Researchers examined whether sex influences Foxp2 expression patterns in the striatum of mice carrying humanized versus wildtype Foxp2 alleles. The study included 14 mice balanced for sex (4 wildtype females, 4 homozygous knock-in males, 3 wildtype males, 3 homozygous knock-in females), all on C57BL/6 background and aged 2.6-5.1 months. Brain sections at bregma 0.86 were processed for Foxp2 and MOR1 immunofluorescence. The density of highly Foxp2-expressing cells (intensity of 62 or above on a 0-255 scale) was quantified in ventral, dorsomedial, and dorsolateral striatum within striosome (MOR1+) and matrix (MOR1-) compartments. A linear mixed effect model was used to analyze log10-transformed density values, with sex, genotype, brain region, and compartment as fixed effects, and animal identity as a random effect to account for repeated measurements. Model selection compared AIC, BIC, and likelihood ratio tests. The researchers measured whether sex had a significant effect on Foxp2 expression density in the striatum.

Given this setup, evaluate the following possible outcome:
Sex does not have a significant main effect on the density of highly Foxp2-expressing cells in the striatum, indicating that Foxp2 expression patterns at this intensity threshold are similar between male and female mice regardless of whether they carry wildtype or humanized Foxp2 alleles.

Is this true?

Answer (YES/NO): YES